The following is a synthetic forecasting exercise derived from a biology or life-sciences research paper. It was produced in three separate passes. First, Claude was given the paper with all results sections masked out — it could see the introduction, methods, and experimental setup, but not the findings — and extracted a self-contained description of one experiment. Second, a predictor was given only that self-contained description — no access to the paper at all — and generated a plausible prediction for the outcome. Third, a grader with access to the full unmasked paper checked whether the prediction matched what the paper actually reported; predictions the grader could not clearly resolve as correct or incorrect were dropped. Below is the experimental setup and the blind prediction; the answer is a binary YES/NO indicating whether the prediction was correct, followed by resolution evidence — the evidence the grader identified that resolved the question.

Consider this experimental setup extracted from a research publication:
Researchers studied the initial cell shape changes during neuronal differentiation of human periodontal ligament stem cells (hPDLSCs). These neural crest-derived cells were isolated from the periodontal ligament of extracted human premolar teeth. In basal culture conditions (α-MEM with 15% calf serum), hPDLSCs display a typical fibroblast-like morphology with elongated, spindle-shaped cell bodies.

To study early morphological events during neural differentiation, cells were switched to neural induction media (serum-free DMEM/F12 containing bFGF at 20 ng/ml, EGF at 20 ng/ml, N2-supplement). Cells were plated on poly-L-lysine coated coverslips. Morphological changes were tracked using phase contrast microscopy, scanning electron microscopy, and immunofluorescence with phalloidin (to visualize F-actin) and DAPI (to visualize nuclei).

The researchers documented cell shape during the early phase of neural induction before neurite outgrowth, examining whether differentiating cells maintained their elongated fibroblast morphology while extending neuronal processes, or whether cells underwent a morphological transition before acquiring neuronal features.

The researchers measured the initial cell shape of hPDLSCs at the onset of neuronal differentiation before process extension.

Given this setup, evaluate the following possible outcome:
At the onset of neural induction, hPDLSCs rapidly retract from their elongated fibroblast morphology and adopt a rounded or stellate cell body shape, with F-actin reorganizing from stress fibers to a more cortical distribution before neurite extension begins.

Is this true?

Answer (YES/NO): YES